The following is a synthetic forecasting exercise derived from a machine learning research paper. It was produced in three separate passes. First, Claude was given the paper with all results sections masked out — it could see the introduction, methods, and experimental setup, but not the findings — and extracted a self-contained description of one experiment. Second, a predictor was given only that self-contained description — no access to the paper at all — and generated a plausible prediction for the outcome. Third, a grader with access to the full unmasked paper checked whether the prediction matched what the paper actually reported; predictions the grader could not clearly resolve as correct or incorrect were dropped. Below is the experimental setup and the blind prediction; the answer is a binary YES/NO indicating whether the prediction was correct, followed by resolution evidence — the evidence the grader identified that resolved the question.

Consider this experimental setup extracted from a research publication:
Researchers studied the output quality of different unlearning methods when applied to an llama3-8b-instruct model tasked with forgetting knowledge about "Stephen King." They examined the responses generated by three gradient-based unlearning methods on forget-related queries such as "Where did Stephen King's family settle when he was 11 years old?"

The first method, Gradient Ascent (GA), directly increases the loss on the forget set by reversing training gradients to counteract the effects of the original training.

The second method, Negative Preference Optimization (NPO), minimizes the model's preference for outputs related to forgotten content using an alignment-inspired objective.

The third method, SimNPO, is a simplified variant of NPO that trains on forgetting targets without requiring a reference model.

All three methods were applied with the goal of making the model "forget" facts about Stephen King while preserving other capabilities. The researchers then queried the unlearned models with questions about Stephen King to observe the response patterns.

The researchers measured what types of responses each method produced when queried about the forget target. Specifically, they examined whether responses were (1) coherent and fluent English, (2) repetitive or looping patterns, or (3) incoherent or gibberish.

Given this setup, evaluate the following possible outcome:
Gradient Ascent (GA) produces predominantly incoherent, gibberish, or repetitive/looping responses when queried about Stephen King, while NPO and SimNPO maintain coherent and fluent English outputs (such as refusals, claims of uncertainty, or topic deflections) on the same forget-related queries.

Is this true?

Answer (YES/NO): NO